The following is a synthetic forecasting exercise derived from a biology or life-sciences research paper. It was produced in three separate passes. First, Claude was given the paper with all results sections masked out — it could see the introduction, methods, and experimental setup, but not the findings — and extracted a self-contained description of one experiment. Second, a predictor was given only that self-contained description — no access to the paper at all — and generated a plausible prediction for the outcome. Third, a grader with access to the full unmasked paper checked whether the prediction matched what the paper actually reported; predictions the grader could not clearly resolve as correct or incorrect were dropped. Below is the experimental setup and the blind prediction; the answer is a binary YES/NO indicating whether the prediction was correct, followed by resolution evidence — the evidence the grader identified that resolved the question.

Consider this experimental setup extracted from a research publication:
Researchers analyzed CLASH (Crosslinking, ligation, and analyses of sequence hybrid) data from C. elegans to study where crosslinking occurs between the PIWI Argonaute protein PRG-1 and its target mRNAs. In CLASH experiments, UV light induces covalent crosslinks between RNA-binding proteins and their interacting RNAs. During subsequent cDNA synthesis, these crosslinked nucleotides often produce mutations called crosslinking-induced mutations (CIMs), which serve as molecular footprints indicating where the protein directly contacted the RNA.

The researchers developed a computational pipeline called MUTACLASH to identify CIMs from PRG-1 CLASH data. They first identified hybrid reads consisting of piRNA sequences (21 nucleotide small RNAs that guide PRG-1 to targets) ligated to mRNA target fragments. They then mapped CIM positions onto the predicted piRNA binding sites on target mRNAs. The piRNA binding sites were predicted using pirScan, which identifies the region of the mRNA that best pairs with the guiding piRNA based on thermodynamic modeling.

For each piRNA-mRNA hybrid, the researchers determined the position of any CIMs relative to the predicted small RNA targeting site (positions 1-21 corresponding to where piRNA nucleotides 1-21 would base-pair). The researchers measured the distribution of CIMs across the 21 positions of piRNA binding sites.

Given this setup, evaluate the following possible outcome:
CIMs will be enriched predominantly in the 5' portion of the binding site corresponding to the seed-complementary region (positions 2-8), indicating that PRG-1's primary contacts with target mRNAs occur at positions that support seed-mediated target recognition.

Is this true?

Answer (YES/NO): NO